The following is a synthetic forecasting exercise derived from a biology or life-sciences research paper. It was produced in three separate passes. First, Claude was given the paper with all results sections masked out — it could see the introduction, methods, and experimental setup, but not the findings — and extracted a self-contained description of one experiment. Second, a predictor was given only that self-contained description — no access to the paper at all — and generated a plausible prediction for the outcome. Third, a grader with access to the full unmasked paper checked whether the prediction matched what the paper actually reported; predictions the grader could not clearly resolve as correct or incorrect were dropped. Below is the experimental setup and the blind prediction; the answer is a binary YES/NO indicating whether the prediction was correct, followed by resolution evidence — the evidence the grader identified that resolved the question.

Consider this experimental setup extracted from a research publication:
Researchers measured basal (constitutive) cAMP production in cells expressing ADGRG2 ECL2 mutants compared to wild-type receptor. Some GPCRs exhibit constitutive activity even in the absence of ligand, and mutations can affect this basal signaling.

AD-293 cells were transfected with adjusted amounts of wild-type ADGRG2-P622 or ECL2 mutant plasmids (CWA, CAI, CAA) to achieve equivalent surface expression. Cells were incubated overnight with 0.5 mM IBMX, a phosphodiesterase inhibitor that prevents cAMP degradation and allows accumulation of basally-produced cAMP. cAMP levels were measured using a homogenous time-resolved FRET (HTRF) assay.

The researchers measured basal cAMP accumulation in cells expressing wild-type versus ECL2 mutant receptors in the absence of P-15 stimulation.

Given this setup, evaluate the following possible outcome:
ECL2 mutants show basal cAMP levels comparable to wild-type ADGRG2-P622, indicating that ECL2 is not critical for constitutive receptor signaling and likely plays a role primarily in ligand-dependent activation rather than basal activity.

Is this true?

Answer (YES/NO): YES